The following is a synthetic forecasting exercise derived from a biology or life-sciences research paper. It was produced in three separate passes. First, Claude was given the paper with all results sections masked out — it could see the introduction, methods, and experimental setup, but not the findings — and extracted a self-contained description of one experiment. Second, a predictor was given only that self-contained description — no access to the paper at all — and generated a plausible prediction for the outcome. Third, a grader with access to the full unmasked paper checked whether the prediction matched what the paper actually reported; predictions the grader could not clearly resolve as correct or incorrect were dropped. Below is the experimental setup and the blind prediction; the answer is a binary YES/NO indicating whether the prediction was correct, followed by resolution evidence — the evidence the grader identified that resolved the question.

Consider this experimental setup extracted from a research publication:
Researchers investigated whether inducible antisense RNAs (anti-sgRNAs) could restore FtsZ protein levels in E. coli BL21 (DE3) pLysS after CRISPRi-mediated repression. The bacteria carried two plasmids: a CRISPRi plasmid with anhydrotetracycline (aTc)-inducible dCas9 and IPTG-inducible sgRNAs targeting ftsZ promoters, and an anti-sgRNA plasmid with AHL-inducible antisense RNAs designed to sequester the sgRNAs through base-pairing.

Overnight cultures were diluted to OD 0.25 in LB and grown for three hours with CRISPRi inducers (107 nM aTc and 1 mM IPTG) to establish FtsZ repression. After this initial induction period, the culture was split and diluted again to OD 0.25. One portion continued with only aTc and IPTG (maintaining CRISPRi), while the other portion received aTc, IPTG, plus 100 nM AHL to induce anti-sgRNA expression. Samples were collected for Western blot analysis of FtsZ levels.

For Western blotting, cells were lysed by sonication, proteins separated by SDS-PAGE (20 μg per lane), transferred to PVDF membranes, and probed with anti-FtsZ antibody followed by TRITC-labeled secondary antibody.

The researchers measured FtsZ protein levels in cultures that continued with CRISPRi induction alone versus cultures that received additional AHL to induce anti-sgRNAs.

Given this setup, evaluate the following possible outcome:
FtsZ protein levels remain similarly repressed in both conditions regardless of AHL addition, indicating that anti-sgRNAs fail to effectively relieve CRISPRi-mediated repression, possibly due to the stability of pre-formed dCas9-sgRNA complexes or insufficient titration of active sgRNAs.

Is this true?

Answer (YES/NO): NO